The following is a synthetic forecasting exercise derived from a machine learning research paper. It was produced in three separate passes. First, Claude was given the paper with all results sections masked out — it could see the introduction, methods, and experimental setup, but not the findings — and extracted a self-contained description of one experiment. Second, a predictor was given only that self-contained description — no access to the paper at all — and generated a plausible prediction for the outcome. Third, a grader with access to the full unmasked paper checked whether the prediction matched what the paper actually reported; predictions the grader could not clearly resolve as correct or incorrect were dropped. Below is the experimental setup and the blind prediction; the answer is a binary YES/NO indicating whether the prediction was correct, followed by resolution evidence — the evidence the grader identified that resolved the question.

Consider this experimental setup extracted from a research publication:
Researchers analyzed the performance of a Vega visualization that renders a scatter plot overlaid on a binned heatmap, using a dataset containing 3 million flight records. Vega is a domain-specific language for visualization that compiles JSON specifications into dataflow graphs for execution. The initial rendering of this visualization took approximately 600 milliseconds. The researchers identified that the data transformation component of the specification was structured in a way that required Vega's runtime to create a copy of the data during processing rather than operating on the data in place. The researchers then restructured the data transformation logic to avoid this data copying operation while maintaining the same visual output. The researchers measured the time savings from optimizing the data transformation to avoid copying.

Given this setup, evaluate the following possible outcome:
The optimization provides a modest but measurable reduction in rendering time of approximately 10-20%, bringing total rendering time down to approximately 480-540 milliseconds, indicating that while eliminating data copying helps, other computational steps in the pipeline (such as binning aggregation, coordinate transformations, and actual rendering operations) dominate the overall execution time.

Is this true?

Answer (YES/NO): NO